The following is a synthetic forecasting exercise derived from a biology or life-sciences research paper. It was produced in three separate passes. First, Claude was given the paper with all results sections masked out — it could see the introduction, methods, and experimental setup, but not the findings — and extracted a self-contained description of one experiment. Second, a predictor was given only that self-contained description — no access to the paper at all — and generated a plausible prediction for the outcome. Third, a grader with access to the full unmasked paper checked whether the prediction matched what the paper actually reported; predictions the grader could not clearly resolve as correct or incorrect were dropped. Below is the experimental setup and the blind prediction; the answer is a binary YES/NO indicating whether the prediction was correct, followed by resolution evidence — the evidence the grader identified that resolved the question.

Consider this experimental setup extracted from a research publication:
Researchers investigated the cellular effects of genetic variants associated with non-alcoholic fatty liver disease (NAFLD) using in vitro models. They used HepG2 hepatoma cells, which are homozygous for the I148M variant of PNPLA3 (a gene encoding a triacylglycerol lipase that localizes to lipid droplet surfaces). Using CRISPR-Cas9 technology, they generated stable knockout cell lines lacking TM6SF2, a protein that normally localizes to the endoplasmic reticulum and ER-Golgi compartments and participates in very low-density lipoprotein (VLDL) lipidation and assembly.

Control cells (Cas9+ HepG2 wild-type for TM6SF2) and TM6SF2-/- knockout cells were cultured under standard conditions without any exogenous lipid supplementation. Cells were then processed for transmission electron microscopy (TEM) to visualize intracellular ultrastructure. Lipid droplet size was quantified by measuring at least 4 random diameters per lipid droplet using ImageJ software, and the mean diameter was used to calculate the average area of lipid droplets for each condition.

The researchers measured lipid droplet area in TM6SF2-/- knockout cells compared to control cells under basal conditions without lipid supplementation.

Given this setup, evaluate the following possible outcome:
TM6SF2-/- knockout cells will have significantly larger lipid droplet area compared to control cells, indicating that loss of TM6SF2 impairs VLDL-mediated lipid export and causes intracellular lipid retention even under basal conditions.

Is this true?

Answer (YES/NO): YES